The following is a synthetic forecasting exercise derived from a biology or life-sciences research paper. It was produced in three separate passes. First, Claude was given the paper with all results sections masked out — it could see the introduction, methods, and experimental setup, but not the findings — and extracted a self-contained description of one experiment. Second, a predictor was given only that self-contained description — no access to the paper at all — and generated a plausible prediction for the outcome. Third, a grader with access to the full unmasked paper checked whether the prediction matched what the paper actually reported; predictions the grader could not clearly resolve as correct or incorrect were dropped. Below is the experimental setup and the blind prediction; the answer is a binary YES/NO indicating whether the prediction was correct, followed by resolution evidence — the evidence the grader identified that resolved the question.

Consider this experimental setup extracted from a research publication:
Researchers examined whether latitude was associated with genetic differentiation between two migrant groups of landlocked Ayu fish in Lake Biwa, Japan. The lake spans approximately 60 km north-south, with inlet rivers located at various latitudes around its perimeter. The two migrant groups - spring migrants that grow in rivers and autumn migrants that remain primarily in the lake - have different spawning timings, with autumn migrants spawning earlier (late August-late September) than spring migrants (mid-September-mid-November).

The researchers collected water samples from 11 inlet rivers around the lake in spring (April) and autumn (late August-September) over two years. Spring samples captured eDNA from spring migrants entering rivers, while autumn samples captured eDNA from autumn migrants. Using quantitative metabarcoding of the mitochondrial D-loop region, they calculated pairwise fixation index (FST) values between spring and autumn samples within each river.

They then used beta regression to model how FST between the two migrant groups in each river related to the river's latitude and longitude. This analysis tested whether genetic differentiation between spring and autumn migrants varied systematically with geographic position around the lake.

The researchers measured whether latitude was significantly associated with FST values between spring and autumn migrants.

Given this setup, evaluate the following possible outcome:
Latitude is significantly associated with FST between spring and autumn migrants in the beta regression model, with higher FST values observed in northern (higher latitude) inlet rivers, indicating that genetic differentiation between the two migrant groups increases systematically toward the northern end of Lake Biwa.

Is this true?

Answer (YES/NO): NO